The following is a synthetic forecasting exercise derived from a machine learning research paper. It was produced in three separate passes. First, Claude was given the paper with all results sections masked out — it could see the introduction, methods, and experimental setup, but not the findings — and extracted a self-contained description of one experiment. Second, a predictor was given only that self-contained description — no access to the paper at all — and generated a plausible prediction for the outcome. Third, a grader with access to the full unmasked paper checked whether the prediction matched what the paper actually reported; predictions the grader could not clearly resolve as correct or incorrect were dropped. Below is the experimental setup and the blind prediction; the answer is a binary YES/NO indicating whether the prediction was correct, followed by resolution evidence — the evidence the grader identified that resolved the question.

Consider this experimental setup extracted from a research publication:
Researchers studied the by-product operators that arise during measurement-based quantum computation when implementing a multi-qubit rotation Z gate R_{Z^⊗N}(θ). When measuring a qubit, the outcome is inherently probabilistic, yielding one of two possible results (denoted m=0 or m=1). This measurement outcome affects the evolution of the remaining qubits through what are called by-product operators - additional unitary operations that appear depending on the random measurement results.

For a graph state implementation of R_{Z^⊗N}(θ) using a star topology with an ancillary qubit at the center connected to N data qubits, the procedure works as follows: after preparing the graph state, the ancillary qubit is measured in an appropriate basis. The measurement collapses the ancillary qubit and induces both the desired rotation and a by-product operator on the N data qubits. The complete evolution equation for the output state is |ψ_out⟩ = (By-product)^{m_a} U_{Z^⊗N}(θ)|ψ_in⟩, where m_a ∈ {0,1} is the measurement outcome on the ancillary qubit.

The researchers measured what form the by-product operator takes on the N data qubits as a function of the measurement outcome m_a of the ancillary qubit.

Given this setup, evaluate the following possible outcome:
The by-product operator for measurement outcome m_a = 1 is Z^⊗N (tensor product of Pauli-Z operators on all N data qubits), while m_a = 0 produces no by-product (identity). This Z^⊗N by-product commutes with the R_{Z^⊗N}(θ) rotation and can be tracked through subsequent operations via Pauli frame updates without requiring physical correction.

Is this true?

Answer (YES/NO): YES